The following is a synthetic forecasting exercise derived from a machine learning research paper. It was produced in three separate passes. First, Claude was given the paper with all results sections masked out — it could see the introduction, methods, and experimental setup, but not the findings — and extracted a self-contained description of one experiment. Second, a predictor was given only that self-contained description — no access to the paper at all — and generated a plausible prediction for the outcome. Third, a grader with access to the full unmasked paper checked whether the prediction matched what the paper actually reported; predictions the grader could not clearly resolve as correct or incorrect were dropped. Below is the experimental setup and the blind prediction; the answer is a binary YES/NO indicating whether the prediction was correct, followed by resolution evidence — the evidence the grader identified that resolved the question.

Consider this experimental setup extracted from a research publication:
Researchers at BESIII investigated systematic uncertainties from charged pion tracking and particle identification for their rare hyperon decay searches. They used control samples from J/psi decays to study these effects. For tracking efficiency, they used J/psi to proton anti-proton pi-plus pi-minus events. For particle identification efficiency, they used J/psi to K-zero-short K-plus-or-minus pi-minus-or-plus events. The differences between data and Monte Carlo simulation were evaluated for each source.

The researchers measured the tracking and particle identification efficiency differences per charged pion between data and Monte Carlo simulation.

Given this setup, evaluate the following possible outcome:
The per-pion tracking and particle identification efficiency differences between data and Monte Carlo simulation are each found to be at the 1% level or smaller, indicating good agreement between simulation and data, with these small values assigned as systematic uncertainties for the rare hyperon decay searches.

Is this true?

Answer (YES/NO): YES